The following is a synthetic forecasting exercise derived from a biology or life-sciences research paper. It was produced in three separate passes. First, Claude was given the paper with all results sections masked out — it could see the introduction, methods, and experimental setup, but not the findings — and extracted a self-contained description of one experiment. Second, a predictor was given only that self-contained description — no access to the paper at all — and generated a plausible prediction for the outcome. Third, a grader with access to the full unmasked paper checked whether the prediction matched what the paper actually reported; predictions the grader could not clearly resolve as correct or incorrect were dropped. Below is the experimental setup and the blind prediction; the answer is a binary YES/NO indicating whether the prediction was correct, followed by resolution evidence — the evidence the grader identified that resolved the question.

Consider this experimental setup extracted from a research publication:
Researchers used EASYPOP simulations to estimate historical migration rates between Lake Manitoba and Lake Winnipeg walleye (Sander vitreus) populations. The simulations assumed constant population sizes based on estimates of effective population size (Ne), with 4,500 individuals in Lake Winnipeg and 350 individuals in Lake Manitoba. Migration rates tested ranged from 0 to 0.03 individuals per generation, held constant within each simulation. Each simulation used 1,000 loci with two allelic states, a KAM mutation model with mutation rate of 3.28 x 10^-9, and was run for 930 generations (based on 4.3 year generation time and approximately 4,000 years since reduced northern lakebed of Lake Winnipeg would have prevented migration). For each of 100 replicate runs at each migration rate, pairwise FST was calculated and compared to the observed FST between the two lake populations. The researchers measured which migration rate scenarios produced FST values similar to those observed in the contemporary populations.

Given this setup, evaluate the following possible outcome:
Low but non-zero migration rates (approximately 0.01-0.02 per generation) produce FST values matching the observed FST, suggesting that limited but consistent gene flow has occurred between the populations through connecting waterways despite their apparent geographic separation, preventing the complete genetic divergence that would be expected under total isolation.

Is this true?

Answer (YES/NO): NO